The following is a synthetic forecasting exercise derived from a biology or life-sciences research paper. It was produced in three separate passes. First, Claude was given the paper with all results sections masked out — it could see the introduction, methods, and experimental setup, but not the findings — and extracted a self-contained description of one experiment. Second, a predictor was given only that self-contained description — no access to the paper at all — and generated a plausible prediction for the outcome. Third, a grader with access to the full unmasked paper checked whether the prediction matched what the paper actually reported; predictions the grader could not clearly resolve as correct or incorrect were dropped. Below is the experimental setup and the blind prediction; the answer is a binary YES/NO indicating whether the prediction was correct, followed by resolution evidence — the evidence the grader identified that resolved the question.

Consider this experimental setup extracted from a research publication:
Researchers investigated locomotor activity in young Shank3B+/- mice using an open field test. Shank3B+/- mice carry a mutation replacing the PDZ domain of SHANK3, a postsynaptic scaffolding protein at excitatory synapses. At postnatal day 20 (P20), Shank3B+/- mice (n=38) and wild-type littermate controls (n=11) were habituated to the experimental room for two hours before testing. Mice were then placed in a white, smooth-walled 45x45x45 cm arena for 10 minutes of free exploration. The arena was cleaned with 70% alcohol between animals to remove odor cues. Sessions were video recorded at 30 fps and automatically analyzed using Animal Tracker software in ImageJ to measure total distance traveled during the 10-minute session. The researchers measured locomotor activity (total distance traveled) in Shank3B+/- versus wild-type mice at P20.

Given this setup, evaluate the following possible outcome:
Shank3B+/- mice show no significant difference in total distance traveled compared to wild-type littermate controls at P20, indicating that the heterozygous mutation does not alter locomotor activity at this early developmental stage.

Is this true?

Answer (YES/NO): YES